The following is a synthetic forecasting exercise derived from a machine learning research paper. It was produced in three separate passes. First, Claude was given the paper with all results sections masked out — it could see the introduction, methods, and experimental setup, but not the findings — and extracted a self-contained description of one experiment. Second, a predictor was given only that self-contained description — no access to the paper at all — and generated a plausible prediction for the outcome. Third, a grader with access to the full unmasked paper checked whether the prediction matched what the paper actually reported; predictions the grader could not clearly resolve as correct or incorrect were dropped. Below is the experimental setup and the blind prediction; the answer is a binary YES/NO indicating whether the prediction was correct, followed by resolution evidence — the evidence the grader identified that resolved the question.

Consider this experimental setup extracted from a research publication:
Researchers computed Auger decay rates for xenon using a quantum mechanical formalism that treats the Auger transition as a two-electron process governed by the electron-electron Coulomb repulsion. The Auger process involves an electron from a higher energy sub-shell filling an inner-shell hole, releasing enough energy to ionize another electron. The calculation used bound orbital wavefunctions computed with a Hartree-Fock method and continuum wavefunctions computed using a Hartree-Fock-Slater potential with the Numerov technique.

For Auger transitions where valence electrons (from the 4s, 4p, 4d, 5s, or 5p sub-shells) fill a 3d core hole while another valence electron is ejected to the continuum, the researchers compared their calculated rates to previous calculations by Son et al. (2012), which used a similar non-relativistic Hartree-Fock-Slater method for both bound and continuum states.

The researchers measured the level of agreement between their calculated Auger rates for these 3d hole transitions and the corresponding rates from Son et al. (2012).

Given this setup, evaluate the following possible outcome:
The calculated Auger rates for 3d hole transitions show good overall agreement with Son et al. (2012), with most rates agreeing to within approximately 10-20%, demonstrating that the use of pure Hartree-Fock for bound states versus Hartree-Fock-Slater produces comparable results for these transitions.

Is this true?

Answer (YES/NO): NO